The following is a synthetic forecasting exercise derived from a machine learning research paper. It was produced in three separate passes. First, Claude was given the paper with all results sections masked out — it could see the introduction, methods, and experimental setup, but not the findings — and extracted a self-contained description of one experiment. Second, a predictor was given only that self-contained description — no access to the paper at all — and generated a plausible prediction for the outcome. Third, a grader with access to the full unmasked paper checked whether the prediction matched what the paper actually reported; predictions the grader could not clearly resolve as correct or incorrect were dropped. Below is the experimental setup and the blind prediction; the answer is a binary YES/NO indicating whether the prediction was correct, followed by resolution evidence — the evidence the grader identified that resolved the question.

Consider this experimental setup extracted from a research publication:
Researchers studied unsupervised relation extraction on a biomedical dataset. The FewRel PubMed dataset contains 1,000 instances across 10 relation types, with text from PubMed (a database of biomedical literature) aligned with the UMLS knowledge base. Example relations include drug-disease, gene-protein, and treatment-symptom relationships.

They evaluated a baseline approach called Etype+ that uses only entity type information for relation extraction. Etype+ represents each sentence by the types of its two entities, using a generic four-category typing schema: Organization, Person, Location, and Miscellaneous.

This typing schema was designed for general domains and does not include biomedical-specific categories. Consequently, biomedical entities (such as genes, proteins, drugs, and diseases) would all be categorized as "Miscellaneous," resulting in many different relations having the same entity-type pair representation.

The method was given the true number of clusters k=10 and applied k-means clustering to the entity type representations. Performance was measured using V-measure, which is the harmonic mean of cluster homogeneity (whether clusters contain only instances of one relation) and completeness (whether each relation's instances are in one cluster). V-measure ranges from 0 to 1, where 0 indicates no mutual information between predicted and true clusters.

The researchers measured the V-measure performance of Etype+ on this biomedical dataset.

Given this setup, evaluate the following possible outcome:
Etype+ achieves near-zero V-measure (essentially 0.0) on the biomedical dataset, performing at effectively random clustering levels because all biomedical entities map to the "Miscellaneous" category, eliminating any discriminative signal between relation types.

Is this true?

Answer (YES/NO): YES